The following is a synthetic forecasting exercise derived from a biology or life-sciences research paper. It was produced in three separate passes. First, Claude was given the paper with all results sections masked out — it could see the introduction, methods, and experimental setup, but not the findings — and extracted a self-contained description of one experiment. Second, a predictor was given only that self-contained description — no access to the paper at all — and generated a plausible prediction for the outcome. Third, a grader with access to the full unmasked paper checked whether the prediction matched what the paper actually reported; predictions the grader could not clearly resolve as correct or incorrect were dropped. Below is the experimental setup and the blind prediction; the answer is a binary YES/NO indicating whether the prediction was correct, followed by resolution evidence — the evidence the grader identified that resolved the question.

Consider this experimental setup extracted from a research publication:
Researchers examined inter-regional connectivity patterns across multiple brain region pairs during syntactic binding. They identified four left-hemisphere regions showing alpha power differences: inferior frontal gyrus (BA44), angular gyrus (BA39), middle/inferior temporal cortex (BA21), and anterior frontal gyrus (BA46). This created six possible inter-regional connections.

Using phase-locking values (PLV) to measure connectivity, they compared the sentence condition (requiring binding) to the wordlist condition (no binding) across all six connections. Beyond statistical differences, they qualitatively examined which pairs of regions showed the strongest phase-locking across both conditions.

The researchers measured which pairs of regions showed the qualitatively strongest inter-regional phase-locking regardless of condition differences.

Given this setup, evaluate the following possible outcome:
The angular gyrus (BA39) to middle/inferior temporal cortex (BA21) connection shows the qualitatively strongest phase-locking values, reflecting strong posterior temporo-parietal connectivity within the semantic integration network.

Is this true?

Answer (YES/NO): YES